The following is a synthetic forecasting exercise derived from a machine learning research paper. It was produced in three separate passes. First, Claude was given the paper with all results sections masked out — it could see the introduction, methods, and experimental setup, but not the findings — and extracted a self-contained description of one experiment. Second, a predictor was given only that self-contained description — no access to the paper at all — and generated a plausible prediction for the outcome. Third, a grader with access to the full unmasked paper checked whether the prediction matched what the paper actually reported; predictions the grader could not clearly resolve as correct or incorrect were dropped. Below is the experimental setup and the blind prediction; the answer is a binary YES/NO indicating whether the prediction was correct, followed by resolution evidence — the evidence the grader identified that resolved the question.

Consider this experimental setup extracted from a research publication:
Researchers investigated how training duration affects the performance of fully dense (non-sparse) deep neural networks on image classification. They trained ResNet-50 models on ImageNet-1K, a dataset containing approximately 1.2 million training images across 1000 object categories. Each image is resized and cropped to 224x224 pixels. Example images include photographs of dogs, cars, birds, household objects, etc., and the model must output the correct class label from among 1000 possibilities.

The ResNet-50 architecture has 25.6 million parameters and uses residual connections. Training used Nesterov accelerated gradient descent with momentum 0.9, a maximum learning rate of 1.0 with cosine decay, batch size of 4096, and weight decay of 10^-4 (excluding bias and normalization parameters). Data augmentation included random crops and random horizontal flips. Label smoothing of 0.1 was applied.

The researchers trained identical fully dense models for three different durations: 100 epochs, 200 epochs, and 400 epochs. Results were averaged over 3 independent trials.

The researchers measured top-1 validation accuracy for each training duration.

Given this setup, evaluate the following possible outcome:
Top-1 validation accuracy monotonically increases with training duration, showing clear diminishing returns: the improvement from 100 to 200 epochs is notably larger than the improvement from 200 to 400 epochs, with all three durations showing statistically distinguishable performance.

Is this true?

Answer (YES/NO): NO